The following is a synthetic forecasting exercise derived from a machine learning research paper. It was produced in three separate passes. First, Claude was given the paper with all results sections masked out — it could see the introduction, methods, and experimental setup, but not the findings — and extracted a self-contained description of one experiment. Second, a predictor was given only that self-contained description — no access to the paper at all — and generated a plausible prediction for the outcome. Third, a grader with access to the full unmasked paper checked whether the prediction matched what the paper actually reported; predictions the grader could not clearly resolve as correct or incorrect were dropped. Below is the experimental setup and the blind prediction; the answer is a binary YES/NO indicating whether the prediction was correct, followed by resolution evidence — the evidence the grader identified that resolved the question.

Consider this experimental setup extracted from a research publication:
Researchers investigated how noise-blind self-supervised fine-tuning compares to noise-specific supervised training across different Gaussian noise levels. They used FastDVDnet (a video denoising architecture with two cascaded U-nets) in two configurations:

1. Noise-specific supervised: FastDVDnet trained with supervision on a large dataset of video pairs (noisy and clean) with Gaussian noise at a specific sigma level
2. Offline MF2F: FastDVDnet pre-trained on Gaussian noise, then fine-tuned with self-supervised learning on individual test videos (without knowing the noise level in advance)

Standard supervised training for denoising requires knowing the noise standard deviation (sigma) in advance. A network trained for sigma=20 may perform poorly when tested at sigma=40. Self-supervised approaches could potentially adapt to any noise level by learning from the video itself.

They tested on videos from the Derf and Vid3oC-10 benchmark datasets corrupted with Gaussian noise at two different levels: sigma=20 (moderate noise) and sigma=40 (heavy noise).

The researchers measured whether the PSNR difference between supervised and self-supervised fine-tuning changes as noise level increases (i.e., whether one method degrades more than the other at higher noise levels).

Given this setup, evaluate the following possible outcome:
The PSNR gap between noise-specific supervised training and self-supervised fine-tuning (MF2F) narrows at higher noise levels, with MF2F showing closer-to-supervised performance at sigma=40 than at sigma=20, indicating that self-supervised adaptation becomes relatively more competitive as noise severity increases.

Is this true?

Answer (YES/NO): NO